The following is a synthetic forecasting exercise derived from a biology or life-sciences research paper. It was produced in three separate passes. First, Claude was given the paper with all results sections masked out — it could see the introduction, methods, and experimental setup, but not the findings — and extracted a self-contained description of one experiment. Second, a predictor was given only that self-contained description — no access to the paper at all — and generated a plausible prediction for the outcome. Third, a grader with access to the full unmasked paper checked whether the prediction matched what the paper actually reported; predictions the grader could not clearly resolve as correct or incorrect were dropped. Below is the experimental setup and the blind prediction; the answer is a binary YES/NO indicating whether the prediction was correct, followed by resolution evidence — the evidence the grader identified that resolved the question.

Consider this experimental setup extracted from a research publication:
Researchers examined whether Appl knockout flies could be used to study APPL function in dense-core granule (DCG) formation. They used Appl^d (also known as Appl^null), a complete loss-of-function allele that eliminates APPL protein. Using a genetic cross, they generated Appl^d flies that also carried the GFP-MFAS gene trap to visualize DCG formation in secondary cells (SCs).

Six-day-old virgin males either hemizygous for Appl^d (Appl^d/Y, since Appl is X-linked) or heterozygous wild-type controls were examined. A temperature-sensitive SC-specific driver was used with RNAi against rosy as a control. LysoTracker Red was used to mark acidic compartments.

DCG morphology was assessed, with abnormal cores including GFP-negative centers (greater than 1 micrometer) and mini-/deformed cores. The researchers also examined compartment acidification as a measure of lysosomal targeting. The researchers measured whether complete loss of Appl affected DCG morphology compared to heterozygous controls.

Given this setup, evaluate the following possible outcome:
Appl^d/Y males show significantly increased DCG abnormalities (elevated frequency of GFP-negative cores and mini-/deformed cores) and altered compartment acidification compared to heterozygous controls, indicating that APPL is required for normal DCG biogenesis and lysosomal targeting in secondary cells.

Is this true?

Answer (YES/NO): NO